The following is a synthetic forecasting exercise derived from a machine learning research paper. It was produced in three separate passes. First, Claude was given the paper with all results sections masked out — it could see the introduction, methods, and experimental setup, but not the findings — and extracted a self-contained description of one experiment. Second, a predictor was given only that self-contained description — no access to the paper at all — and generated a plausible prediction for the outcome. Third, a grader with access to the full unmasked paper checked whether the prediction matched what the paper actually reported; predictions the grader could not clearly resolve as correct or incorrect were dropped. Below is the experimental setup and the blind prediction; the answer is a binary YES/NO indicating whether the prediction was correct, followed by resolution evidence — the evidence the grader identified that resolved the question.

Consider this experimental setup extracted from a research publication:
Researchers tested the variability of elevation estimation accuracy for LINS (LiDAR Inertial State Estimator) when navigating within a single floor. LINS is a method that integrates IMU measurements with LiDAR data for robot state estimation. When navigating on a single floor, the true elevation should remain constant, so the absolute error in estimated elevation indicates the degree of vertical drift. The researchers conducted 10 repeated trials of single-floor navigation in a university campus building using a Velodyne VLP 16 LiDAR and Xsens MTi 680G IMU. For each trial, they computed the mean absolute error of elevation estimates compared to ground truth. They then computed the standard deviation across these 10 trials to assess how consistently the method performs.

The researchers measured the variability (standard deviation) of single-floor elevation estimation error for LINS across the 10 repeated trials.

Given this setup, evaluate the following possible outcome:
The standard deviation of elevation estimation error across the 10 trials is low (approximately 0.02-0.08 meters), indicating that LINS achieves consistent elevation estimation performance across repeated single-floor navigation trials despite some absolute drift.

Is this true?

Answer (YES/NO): NO